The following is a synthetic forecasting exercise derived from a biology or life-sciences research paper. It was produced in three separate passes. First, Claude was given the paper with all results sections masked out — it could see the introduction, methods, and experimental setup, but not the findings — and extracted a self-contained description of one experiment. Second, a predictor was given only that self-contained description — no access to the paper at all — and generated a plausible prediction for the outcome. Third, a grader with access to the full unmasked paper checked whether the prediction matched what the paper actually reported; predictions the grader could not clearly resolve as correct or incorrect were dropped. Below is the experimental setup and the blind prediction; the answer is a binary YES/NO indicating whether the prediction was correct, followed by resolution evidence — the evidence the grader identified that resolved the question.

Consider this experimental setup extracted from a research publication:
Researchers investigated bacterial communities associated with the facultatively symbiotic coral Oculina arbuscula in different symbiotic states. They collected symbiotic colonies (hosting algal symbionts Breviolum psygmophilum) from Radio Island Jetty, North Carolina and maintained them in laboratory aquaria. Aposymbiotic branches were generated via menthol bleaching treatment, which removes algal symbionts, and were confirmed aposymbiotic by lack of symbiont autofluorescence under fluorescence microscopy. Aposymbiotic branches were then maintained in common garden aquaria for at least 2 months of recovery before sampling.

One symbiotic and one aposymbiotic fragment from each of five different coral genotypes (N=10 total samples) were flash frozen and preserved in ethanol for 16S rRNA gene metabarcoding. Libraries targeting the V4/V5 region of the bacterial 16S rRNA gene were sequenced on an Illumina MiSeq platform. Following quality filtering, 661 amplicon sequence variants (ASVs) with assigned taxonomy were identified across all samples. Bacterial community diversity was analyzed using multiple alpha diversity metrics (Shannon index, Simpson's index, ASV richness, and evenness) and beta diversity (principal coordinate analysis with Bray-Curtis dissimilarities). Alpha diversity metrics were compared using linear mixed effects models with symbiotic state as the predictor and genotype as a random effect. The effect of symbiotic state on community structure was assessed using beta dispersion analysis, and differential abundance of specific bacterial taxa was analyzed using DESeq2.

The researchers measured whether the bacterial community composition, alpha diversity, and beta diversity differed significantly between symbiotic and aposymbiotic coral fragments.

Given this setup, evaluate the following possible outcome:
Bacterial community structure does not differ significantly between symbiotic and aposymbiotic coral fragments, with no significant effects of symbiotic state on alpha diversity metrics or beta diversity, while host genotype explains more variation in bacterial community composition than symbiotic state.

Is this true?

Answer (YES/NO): NO